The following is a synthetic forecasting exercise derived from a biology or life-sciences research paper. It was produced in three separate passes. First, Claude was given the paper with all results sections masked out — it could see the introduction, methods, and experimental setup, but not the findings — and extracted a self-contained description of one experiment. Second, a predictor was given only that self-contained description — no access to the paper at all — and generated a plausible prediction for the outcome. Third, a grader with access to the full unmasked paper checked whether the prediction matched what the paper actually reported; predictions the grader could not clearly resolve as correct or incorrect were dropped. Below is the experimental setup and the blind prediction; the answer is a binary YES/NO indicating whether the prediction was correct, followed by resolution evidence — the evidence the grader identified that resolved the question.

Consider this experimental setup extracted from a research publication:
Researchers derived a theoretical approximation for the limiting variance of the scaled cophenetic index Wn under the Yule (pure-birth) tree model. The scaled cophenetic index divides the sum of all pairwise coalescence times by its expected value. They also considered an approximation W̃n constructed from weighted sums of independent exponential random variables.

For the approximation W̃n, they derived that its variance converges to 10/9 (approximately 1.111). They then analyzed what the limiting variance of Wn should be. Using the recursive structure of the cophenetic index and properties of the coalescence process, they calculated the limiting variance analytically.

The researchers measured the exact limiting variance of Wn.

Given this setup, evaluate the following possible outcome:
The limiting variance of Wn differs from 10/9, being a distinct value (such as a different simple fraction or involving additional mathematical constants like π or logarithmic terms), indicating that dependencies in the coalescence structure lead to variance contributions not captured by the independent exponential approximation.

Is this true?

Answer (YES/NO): YES